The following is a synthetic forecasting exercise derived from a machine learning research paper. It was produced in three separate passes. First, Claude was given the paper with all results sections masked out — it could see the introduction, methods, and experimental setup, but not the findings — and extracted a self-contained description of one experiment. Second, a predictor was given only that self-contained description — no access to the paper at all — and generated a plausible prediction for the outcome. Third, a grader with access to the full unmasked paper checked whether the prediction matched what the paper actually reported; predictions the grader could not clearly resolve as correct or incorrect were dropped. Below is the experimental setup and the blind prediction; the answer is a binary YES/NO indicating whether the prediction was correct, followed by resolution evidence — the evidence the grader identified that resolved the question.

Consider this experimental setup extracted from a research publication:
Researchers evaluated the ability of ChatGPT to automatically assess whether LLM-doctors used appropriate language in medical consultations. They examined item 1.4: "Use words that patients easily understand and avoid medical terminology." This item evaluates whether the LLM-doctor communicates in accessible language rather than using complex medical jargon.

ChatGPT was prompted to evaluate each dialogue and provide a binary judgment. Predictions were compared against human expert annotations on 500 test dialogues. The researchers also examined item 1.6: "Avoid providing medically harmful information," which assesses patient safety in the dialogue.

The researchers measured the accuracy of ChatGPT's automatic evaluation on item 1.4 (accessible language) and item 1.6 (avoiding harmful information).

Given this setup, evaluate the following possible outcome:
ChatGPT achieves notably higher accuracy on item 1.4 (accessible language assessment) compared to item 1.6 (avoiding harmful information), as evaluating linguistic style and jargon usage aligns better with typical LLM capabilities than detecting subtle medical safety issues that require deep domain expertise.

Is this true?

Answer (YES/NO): NO